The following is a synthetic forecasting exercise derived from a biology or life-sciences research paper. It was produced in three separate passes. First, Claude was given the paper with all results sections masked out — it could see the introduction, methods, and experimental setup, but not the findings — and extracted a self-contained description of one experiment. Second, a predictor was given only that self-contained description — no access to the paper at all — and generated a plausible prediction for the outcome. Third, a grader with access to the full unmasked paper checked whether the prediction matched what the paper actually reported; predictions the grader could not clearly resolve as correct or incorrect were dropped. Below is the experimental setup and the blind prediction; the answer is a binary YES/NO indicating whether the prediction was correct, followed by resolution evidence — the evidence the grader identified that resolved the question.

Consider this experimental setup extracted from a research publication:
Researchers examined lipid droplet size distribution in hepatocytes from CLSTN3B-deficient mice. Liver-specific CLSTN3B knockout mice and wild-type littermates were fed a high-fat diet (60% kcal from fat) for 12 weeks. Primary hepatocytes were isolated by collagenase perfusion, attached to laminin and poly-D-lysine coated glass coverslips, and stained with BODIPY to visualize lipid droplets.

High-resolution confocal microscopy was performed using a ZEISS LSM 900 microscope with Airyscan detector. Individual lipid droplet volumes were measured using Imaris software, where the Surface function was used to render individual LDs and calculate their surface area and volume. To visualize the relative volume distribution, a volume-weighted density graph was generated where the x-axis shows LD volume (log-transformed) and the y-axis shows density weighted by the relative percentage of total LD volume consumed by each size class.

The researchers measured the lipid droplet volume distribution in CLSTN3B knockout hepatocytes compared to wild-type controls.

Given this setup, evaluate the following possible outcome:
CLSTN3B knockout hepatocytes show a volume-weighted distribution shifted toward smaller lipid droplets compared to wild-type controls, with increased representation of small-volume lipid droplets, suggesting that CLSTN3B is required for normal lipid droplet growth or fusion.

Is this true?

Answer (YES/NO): NO